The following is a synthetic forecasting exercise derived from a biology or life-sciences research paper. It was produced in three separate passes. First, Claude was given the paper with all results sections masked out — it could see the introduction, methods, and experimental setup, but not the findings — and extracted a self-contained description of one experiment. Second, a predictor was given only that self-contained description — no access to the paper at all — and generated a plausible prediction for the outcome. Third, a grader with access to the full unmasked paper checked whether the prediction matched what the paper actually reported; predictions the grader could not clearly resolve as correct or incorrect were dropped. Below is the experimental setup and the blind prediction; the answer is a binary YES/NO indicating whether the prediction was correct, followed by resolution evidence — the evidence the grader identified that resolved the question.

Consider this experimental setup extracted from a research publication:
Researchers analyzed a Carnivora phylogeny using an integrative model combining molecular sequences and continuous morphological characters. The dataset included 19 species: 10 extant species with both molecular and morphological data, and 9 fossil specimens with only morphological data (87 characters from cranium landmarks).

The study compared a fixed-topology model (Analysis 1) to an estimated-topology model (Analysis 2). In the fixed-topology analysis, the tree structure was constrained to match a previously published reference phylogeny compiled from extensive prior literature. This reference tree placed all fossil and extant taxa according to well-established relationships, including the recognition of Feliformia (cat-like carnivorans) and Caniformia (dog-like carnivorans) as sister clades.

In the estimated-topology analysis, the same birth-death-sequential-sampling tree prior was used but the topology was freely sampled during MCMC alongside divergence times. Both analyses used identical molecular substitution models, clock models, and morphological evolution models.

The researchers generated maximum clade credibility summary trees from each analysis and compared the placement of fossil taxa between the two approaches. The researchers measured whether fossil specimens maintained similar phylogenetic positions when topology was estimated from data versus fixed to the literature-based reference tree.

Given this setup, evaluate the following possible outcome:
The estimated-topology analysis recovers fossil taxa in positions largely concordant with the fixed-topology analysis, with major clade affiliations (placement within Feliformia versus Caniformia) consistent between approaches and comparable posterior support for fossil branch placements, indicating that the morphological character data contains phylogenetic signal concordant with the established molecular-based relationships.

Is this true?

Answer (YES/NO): NO